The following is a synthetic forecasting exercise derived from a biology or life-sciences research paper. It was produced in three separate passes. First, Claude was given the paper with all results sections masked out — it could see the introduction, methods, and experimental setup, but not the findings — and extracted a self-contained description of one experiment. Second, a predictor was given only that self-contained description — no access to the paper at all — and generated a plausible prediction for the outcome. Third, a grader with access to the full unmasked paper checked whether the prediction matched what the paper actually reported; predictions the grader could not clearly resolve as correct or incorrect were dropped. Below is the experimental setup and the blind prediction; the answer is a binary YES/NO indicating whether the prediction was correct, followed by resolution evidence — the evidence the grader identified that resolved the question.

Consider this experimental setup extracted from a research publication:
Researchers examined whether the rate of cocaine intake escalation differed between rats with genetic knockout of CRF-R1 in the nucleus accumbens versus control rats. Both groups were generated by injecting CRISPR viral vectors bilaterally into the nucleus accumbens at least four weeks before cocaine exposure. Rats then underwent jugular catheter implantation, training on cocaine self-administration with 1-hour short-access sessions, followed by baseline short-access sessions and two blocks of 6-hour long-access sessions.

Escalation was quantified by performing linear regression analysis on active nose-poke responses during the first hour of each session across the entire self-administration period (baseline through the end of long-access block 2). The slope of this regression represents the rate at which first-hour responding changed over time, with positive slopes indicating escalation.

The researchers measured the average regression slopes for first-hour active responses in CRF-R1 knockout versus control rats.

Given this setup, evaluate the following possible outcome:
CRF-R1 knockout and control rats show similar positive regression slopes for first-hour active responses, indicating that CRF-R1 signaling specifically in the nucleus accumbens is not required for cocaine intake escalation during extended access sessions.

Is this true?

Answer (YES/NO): YES